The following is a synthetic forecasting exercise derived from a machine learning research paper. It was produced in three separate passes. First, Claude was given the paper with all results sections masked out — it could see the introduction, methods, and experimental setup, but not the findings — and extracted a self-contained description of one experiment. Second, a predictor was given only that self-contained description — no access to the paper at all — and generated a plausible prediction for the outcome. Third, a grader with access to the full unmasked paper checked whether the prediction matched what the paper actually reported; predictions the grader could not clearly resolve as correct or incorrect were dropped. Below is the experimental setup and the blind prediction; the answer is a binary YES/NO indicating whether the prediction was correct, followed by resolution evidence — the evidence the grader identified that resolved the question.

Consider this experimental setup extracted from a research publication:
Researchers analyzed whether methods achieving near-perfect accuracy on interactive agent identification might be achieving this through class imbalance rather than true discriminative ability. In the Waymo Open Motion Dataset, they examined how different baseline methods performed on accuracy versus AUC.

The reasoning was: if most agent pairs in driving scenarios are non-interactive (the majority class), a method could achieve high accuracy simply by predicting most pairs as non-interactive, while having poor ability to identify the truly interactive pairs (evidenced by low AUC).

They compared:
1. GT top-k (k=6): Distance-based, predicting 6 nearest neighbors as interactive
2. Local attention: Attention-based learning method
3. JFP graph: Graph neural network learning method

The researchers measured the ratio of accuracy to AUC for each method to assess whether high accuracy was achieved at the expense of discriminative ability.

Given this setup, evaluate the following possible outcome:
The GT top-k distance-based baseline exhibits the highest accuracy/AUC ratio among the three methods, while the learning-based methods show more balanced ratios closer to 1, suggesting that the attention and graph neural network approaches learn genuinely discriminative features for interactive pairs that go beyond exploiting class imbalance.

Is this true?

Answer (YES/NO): NO